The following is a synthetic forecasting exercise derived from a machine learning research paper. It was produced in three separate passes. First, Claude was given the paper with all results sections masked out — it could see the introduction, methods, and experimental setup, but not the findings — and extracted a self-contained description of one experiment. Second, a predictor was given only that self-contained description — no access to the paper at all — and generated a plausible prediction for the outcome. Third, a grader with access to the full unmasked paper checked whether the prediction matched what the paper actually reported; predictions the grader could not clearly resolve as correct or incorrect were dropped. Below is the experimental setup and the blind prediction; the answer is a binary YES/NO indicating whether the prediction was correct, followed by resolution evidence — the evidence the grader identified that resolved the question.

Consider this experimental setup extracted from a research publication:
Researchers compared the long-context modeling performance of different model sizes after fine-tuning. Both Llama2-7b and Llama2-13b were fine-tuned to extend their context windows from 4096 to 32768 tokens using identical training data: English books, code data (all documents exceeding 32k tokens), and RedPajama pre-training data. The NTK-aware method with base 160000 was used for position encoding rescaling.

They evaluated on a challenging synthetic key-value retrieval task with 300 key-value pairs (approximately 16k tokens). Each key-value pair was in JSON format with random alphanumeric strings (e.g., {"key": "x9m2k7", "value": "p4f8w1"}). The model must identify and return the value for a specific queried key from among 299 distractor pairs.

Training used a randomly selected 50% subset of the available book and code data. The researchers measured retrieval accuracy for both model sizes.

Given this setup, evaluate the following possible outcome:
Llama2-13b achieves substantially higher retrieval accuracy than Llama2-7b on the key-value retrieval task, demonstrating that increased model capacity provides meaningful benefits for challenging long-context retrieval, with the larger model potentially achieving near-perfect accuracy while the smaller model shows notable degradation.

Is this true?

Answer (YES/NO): NO